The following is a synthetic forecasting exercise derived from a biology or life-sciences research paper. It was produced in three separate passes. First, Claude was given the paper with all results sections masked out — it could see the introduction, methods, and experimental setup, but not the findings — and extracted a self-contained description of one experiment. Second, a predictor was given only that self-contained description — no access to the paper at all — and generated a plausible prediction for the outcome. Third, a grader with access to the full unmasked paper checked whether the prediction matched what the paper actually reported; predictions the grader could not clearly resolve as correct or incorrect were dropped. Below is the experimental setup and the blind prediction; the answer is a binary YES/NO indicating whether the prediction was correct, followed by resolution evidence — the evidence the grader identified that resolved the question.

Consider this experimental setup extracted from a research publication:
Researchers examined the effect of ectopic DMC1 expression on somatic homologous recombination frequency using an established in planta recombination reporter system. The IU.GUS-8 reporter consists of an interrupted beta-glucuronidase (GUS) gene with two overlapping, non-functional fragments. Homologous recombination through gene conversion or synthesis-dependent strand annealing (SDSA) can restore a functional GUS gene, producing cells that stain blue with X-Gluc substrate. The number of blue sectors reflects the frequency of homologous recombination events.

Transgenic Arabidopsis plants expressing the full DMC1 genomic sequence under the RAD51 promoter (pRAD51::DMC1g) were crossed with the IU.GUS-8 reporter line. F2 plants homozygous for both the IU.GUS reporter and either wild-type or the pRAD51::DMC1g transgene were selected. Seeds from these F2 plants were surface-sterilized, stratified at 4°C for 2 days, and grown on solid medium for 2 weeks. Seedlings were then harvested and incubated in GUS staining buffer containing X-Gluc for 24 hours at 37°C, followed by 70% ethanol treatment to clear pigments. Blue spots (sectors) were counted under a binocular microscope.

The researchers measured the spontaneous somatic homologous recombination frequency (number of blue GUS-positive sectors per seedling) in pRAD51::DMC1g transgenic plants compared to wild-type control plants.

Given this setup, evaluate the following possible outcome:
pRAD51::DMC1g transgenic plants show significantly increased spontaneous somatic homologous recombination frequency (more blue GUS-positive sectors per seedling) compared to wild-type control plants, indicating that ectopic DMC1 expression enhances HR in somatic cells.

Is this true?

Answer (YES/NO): NO